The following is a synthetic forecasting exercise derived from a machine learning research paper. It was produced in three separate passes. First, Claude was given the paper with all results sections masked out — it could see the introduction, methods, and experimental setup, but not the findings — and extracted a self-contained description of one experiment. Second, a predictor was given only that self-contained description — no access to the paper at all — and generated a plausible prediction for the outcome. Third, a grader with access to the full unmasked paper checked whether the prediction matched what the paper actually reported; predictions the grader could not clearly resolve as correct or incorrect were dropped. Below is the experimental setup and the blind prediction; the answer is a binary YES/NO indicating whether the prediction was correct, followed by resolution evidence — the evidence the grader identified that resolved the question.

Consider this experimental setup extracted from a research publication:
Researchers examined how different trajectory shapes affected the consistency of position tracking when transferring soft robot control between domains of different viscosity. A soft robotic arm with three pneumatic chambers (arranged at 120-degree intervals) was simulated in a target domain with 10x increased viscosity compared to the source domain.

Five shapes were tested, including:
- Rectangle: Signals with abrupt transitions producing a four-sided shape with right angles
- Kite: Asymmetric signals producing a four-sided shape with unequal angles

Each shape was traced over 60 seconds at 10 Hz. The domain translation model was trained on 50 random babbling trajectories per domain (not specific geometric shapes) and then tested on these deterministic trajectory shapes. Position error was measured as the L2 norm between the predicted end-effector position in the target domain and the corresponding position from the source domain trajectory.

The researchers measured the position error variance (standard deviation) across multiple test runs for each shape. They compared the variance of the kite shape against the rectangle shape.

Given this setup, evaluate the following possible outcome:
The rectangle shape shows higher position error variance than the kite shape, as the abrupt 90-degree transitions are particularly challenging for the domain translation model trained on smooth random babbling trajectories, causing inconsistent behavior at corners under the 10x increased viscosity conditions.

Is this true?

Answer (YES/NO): NO